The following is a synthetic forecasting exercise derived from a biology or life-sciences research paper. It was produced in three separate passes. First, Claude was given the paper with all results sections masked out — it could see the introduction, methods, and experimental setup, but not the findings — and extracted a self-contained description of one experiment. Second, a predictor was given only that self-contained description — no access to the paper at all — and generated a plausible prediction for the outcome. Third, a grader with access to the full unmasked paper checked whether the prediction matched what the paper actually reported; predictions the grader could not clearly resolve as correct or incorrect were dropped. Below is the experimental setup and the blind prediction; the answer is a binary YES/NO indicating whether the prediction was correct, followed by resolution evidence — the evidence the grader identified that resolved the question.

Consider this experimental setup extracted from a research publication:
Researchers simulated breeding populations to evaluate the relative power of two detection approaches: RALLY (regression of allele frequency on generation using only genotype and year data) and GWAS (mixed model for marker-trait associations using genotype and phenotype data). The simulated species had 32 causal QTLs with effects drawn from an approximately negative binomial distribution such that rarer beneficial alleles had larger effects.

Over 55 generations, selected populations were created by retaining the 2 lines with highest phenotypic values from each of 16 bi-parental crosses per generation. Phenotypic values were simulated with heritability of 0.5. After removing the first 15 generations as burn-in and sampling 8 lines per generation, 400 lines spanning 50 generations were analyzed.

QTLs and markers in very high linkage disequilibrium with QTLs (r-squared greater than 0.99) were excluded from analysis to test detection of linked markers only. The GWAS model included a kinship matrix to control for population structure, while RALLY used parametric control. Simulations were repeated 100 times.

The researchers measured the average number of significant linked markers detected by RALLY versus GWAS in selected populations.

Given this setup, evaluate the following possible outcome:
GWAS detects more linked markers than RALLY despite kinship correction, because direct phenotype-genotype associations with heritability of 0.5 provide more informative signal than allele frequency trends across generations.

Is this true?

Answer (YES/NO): NO